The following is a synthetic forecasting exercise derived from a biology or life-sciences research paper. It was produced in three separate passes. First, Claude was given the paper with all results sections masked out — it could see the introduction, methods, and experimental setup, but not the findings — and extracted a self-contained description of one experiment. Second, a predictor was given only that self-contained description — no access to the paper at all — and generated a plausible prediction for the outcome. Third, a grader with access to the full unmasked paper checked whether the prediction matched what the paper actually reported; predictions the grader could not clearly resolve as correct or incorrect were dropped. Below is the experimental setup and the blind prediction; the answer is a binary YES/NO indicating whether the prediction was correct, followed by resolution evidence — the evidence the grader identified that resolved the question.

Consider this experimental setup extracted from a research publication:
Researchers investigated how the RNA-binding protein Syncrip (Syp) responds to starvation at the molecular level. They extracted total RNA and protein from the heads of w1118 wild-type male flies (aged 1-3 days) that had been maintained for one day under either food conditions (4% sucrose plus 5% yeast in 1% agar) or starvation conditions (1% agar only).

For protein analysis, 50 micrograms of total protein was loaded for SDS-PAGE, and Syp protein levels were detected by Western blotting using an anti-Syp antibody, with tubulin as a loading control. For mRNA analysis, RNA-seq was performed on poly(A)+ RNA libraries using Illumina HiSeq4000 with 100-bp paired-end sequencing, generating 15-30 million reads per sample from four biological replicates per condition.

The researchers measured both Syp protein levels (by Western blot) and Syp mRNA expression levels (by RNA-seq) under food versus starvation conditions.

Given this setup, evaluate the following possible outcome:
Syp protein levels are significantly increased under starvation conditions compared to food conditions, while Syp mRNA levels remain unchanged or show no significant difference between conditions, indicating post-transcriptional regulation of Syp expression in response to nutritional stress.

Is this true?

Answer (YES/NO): NO